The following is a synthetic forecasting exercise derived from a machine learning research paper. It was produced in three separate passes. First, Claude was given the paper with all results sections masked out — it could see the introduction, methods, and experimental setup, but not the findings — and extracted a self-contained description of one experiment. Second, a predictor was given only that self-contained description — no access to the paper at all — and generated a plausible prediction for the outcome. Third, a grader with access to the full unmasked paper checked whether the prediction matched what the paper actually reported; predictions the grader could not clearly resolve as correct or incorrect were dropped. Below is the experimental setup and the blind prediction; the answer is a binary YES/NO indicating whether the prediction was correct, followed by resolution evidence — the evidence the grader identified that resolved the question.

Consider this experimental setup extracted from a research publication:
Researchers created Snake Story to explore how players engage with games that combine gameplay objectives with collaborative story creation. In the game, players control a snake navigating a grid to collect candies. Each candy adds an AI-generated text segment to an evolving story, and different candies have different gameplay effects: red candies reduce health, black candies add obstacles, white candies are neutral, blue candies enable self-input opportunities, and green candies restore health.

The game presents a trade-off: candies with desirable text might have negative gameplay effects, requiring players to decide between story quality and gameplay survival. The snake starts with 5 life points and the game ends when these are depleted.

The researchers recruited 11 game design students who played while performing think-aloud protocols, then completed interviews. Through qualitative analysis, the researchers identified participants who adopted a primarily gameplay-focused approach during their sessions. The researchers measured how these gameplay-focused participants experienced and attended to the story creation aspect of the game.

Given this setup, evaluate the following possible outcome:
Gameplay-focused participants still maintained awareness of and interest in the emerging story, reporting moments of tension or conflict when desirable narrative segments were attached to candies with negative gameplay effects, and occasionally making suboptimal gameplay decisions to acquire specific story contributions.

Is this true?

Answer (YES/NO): NO